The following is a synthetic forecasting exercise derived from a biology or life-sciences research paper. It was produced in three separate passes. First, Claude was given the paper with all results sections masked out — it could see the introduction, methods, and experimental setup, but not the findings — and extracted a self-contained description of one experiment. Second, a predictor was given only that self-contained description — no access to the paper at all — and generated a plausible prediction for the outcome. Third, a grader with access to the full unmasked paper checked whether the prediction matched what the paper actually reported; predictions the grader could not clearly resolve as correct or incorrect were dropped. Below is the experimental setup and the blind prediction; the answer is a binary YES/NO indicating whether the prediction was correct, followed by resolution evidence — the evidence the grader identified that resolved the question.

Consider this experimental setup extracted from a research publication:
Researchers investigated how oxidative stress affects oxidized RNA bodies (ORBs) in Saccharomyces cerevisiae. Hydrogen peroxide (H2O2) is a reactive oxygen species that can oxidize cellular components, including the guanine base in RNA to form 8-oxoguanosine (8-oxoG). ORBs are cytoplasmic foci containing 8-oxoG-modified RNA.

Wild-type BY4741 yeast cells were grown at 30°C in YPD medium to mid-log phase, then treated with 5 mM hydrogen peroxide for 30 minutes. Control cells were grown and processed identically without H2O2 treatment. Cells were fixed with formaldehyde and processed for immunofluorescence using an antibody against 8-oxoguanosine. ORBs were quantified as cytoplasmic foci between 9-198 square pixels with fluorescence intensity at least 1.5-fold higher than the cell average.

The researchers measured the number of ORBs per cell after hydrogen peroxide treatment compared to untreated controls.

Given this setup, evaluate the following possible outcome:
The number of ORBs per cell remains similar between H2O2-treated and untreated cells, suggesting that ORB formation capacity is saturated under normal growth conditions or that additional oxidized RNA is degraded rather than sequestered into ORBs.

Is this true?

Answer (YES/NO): NO